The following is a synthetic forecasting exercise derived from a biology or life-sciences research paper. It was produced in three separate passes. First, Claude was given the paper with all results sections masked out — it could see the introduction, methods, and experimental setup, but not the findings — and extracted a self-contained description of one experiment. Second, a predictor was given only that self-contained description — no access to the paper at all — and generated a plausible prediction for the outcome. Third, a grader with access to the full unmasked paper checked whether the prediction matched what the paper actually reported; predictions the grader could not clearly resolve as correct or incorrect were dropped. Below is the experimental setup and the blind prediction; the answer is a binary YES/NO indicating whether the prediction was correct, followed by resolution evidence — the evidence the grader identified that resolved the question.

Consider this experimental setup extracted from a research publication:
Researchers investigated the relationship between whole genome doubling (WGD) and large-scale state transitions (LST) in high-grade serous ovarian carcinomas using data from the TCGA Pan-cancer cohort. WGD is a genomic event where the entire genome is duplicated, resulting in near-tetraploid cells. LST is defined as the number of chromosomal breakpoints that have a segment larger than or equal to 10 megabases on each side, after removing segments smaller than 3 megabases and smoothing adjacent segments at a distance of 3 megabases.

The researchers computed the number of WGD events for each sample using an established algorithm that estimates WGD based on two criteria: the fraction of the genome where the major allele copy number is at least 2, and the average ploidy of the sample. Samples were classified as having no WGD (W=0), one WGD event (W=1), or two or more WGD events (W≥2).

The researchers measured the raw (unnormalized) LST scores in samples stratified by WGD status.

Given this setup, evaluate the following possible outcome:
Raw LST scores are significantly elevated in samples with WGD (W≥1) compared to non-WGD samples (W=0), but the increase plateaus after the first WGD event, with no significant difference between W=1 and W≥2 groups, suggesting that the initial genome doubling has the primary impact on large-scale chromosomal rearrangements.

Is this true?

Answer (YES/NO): NO